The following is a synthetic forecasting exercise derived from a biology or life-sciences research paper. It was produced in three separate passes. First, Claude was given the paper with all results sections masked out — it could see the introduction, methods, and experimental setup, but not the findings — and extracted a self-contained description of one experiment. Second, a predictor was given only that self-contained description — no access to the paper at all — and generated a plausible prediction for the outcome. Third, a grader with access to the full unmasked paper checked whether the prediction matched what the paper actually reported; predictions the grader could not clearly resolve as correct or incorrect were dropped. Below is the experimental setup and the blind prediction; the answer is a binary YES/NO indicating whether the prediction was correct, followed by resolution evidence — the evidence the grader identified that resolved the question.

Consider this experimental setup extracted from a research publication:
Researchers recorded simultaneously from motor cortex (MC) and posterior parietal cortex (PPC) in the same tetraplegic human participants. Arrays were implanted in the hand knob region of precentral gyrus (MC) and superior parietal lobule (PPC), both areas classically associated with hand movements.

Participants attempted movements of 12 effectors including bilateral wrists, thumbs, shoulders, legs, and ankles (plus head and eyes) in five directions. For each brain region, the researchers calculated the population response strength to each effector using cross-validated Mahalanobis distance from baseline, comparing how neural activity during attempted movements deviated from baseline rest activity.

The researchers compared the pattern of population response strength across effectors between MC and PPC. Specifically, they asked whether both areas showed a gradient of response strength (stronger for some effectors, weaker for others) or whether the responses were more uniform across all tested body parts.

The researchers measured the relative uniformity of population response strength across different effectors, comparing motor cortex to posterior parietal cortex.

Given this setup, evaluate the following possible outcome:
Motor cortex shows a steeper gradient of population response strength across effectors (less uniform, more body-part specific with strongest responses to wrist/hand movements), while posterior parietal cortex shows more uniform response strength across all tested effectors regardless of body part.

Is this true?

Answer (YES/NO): YES